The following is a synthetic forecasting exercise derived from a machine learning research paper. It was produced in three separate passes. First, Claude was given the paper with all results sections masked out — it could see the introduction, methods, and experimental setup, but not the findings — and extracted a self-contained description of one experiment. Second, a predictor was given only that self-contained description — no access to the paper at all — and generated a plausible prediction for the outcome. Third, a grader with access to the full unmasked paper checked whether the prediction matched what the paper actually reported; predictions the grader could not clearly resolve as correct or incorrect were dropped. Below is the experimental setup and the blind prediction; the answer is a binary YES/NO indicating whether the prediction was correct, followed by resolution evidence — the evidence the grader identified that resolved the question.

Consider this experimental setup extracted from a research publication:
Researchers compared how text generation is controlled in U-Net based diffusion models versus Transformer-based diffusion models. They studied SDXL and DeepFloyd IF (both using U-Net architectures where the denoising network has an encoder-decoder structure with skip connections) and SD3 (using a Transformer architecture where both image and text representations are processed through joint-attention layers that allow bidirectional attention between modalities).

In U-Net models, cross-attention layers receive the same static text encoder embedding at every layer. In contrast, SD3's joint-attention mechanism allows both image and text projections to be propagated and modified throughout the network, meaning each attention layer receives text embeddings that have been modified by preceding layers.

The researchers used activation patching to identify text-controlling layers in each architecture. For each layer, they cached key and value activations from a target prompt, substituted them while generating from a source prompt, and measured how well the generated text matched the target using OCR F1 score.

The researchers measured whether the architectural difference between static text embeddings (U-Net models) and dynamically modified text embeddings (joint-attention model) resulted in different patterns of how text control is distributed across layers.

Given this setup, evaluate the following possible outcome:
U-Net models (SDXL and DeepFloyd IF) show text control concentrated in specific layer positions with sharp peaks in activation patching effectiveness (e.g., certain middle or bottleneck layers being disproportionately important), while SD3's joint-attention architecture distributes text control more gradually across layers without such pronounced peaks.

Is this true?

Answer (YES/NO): NO